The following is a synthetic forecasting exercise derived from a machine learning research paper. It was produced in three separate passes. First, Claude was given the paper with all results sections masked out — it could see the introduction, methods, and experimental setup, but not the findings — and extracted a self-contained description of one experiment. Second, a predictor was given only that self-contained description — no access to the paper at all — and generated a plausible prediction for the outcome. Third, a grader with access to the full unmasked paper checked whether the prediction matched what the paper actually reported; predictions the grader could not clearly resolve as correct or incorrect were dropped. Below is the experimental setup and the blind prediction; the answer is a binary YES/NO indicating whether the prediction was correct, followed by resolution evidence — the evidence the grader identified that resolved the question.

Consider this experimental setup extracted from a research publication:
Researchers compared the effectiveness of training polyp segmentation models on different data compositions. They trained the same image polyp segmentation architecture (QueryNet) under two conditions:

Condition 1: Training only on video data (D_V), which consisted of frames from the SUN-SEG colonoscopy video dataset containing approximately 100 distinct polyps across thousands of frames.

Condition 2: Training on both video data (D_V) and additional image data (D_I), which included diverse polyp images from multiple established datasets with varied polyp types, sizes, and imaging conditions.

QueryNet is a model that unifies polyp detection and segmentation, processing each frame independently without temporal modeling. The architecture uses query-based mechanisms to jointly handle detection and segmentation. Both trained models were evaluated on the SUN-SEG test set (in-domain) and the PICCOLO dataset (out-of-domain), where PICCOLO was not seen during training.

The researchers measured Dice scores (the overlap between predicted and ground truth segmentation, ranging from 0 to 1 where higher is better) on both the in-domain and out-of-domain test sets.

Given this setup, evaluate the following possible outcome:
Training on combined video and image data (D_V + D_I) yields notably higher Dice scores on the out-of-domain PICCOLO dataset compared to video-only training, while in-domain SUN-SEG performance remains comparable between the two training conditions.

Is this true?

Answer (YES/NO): NO